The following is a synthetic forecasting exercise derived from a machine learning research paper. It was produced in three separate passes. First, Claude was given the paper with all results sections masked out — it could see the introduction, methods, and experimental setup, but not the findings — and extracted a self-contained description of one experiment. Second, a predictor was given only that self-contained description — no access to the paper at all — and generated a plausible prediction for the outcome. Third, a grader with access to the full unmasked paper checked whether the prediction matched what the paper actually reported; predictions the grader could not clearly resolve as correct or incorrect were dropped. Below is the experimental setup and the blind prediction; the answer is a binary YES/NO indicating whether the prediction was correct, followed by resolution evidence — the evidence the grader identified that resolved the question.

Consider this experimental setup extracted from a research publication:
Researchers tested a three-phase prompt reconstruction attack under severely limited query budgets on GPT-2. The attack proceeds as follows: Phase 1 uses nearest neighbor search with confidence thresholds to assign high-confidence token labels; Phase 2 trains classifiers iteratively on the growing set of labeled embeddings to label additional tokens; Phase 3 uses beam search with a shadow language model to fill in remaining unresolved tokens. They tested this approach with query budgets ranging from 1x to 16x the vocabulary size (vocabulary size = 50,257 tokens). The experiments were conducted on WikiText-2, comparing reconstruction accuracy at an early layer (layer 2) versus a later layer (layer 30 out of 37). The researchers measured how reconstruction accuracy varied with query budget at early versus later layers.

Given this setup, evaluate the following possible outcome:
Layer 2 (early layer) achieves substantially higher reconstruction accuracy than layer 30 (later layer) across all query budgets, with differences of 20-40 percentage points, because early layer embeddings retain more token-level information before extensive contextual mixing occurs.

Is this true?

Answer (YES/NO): NO